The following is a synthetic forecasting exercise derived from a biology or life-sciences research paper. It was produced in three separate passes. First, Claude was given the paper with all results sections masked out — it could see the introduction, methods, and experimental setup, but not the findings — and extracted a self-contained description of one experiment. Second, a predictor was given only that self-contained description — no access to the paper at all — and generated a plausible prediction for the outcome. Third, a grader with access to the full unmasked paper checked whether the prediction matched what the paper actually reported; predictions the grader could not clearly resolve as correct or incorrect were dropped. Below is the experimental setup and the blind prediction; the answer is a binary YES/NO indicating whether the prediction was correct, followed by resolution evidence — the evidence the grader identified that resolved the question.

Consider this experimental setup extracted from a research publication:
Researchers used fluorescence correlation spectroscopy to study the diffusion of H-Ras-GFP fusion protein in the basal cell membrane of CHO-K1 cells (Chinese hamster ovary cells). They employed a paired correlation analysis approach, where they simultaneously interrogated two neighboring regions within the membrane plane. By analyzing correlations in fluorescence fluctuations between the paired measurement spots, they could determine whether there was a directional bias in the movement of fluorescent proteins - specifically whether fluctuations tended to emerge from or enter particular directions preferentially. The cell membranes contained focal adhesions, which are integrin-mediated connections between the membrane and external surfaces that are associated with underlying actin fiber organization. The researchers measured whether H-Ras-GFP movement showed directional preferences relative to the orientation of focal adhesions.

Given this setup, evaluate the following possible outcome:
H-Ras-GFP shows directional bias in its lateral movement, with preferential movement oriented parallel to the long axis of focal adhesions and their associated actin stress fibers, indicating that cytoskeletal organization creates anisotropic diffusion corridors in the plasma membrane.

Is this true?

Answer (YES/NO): YES